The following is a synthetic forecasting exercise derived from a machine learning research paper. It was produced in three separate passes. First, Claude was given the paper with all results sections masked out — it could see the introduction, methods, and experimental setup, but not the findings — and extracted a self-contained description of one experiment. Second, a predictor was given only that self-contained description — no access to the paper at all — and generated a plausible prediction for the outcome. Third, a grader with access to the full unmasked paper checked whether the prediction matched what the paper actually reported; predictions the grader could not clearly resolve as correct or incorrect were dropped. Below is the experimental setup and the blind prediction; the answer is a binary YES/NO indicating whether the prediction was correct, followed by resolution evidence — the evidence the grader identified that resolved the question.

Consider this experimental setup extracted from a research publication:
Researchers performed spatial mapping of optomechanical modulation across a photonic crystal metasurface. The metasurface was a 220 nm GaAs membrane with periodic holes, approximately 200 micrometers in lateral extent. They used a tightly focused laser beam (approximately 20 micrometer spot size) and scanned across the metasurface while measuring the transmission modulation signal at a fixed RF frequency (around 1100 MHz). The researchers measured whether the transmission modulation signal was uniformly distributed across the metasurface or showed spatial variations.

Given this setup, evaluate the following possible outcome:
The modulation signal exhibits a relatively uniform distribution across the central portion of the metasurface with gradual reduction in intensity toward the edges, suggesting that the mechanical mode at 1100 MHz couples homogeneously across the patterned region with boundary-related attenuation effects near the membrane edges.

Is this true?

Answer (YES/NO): NO